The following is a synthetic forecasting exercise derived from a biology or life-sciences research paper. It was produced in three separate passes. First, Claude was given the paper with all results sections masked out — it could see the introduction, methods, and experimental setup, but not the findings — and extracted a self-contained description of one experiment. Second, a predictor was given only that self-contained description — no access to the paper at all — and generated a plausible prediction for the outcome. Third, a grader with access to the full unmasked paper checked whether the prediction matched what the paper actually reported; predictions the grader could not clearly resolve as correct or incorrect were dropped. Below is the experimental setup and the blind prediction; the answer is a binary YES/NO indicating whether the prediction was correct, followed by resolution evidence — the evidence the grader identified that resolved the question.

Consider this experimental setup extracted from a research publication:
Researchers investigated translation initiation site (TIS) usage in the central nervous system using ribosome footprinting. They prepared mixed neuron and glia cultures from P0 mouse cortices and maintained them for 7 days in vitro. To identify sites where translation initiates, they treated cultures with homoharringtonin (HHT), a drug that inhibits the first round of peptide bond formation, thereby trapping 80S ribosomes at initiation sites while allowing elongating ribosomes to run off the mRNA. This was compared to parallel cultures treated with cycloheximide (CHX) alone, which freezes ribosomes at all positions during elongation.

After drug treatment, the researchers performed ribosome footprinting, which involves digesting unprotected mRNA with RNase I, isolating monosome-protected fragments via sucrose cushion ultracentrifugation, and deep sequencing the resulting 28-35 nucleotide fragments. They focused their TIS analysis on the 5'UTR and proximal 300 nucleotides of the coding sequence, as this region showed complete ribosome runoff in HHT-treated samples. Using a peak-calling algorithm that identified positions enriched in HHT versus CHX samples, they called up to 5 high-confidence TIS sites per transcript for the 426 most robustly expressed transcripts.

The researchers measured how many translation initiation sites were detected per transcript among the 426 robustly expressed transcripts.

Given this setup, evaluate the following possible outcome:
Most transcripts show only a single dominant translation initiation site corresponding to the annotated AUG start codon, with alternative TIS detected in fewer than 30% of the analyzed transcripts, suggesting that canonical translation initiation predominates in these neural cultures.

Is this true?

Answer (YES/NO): NO